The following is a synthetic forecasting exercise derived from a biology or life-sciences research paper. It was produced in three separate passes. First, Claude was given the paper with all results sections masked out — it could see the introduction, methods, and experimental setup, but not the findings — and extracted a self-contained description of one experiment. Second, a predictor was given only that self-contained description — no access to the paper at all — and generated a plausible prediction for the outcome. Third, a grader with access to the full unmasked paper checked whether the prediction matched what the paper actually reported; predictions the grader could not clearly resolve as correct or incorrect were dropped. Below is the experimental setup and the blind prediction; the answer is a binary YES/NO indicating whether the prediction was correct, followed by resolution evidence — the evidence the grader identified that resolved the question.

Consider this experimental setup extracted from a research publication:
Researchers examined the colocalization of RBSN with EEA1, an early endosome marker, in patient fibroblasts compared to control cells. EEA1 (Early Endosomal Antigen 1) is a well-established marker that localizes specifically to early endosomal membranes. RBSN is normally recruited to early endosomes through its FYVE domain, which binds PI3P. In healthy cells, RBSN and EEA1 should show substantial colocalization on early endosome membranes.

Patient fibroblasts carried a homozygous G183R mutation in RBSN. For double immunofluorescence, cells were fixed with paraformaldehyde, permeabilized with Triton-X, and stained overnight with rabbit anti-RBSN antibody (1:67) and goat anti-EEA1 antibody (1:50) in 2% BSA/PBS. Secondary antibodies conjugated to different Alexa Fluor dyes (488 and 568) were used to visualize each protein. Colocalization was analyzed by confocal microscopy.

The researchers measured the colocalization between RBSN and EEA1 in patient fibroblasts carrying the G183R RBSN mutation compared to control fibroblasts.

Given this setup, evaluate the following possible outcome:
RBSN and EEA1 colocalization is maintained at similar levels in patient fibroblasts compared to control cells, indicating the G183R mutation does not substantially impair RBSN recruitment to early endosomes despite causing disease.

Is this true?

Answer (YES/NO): NO